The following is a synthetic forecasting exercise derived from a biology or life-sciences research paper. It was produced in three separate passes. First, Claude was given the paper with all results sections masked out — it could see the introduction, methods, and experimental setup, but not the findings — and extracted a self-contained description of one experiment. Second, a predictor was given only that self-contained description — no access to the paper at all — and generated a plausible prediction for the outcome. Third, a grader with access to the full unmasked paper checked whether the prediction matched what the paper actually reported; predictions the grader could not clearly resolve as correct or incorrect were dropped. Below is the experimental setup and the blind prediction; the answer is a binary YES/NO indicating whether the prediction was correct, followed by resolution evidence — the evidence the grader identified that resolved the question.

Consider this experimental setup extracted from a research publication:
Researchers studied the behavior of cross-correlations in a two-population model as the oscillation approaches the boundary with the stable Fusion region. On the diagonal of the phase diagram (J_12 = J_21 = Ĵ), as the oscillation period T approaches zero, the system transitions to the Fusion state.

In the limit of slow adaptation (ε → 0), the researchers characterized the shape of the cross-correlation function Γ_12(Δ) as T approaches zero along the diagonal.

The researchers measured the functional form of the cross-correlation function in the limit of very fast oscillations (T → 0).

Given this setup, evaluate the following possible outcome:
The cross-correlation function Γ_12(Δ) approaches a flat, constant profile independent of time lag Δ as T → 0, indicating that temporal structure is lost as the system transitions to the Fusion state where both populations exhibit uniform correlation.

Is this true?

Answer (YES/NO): NO